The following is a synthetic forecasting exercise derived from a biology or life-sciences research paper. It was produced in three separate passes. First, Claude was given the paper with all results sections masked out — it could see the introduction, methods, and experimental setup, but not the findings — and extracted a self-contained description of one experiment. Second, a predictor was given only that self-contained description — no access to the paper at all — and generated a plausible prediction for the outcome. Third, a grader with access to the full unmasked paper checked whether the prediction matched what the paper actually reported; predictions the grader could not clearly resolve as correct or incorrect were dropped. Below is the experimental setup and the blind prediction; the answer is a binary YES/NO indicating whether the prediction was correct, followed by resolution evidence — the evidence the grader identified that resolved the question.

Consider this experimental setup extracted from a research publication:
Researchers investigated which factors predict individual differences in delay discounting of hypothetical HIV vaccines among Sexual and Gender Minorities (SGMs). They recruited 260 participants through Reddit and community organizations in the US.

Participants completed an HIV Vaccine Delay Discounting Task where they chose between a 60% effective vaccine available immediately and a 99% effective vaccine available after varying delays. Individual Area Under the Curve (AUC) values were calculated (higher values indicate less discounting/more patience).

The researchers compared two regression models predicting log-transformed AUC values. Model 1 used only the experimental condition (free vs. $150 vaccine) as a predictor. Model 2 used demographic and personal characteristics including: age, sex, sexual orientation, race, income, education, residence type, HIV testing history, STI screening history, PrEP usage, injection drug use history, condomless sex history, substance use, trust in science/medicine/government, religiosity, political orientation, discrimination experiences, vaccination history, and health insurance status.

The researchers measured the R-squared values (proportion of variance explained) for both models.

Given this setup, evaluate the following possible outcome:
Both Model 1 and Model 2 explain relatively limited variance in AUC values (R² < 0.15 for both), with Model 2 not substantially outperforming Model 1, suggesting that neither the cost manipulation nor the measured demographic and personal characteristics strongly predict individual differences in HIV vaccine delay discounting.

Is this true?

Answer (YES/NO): NO